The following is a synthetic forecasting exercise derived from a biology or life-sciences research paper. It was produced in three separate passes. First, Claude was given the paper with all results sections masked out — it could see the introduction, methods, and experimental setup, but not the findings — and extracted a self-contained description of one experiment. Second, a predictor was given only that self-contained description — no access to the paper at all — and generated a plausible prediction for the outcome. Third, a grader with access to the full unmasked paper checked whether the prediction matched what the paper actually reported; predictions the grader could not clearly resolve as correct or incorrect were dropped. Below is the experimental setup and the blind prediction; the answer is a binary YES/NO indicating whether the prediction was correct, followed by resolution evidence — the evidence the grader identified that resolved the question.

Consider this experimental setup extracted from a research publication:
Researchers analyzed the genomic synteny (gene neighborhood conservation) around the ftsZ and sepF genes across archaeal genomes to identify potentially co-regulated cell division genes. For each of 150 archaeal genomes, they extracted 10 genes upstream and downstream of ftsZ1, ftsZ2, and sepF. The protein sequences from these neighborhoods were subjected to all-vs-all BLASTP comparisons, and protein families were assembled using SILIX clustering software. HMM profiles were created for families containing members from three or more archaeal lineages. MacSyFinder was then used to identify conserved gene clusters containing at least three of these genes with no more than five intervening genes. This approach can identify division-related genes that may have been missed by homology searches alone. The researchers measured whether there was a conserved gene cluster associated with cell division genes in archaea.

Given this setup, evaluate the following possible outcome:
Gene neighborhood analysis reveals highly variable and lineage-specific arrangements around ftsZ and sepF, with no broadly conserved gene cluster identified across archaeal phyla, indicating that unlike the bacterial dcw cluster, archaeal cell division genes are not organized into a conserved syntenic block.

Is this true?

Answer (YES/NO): YES